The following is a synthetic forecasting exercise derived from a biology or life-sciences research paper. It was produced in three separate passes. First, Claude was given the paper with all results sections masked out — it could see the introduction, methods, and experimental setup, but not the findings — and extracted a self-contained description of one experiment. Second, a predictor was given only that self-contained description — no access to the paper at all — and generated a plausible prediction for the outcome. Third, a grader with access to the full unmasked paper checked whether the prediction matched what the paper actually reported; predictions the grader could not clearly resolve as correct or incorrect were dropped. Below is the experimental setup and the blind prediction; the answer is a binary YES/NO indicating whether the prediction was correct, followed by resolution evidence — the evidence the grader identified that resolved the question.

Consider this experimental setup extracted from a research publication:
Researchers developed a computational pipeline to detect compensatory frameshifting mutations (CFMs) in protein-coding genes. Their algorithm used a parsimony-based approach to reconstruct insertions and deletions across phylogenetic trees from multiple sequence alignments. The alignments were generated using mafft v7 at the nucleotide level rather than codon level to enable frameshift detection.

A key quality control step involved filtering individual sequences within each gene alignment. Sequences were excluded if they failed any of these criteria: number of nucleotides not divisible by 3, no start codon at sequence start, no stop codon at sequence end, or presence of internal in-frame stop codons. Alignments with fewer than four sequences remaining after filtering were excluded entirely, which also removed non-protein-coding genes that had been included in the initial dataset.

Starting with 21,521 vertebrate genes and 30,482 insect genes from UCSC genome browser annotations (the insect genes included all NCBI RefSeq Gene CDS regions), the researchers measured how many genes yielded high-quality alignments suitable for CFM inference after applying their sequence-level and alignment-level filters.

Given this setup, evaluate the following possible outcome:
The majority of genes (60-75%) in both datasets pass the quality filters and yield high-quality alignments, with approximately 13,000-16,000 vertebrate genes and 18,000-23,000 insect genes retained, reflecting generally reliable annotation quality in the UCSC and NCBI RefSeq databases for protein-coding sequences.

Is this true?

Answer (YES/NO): NO